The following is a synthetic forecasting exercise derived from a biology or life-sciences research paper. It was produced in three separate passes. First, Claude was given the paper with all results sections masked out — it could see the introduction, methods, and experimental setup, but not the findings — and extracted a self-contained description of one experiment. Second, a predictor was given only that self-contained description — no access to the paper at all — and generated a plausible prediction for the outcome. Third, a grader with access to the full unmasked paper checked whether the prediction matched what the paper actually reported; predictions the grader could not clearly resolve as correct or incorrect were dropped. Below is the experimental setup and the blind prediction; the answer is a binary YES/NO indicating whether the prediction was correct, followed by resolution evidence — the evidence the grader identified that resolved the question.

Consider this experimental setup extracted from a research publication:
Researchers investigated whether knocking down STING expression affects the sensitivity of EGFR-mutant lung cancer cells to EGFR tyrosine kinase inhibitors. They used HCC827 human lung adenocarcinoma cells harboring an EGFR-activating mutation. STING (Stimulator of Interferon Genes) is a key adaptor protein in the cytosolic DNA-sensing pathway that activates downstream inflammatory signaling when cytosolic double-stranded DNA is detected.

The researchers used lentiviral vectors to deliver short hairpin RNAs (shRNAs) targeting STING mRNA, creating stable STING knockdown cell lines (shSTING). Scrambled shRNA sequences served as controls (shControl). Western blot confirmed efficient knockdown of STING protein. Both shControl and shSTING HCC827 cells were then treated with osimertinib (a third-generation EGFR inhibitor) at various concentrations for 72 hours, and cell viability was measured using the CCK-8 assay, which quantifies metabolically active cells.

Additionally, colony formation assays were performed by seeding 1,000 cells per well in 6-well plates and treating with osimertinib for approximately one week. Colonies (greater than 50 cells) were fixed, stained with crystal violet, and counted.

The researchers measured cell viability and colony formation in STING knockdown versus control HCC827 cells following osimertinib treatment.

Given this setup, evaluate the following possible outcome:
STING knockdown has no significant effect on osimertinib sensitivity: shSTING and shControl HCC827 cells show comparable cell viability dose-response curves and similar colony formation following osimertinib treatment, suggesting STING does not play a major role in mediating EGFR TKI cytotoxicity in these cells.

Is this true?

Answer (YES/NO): NO